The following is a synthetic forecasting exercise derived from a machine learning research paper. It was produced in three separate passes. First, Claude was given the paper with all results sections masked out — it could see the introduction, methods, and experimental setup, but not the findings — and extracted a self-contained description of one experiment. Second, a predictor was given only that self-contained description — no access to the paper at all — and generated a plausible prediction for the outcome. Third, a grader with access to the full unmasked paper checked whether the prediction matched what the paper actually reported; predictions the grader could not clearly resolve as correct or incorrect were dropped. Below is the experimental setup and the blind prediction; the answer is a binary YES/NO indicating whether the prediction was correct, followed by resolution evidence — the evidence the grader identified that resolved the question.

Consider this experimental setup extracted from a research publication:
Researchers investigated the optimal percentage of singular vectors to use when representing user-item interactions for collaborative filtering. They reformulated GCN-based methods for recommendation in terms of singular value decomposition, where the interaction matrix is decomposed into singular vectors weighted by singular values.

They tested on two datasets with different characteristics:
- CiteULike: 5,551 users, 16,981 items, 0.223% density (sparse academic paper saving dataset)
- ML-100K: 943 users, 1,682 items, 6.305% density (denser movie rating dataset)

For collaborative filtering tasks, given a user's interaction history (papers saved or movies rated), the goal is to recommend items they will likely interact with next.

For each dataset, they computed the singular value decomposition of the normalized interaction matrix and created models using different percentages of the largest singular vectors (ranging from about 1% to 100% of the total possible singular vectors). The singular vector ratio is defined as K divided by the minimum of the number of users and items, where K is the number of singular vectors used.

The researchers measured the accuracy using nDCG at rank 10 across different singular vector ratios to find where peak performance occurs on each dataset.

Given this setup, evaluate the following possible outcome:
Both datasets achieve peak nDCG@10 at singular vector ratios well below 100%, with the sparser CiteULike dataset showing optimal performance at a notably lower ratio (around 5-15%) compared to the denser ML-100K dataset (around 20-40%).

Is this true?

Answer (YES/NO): NO